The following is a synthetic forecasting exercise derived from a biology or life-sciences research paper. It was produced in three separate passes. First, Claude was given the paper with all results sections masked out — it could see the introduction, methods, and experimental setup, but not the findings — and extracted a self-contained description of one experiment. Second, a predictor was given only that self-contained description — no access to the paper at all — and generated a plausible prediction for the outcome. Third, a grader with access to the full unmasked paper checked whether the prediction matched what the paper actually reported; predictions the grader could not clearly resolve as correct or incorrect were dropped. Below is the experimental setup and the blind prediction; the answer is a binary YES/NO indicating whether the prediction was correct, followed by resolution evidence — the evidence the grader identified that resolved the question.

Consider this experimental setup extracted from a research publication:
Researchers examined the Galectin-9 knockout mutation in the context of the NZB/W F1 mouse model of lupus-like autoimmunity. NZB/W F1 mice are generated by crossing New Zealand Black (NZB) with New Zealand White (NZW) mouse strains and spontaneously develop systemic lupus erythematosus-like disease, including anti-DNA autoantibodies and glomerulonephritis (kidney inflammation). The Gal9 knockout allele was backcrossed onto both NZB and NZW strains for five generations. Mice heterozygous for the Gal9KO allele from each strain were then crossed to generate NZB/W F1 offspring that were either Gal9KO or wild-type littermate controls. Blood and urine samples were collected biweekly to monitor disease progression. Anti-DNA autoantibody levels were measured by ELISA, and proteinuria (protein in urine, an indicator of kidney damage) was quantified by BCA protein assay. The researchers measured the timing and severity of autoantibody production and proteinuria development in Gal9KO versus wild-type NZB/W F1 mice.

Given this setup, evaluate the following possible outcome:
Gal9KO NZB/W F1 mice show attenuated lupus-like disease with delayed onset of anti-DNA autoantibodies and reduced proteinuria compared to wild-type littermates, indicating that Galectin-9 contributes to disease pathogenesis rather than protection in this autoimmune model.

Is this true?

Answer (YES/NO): NO